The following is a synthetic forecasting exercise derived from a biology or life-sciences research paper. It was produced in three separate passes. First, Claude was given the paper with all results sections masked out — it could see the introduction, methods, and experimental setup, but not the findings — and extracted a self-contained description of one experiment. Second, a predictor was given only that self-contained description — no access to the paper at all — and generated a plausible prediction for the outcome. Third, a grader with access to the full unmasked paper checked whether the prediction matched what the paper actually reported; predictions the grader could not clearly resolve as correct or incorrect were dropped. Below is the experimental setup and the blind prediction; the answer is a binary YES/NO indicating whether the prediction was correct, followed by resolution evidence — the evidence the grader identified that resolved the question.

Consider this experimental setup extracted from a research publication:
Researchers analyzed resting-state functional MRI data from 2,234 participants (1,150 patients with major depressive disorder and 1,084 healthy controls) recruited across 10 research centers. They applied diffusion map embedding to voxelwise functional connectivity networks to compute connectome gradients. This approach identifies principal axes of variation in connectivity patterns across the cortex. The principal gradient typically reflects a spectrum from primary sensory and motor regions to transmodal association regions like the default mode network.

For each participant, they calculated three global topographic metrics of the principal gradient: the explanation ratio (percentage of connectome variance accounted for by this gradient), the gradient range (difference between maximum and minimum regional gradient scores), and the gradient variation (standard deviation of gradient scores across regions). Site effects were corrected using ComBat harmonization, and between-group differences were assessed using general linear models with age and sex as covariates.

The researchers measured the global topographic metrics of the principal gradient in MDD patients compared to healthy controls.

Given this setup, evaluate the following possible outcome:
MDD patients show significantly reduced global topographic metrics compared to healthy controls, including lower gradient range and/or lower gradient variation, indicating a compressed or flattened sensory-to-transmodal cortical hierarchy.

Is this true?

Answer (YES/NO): YES